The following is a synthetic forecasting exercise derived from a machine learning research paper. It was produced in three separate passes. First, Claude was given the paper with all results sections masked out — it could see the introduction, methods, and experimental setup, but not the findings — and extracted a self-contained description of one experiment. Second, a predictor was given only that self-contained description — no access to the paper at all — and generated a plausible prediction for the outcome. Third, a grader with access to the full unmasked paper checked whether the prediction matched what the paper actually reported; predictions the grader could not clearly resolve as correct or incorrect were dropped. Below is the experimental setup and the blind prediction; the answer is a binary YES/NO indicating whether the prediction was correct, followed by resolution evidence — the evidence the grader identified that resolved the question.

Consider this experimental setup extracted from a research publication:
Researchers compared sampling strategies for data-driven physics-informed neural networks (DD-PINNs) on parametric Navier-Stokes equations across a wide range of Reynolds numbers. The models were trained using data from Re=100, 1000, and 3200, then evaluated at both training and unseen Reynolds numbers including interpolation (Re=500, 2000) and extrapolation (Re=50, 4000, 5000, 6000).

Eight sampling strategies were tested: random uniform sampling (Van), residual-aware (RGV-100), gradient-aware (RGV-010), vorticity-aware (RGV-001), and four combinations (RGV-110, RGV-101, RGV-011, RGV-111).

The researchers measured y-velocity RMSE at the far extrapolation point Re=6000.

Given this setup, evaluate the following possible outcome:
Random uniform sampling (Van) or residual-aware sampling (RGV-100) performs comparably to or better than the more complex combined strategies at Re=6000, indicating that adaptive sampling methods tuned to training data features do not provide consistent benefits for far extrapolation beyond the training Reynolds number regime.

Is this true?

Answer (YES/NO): YES